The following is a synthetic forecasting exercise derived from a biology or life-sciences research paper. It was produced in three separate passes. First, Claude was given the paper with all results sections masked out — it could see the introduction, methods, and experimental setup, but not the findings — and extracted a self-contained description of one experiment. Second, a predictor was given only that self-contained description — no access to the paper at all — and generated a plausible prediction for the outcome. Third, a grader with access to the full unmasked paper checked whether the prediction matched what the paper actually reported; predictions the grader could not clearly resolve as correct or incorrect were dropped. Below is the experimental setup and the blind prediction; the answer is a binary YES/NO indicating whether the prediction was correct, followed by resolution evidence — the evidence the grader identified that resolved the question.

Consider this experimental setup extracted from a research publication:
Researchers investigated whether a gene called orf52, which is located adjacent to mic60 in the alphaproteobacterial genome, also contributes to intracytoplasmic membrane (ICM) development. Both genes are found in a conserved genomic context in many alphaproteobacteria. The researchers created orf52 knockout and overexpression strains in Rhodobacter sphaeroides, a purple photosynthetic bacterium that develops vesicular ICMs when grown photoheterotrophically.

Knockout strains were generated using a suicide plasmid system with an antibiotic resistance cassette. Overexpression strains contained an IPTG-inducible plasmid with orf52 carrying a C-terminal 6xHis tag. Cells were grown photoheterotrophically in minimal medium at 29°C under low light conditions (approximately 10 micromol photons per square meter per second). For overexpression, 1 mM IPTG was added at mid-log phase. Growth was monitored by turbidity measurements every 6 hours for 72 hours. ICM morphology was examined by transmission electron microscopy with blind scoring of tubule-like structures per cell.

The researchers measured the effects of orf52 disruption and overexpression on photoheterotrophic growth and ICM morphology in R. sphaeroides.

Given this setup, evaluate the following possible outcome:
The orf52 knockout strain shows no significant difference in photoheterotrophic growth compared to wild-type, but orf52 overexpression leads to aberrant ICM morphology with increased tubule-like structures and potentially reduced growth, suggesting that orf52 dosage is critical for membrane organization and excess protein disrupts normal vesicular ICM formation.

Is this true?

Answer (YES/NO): NO